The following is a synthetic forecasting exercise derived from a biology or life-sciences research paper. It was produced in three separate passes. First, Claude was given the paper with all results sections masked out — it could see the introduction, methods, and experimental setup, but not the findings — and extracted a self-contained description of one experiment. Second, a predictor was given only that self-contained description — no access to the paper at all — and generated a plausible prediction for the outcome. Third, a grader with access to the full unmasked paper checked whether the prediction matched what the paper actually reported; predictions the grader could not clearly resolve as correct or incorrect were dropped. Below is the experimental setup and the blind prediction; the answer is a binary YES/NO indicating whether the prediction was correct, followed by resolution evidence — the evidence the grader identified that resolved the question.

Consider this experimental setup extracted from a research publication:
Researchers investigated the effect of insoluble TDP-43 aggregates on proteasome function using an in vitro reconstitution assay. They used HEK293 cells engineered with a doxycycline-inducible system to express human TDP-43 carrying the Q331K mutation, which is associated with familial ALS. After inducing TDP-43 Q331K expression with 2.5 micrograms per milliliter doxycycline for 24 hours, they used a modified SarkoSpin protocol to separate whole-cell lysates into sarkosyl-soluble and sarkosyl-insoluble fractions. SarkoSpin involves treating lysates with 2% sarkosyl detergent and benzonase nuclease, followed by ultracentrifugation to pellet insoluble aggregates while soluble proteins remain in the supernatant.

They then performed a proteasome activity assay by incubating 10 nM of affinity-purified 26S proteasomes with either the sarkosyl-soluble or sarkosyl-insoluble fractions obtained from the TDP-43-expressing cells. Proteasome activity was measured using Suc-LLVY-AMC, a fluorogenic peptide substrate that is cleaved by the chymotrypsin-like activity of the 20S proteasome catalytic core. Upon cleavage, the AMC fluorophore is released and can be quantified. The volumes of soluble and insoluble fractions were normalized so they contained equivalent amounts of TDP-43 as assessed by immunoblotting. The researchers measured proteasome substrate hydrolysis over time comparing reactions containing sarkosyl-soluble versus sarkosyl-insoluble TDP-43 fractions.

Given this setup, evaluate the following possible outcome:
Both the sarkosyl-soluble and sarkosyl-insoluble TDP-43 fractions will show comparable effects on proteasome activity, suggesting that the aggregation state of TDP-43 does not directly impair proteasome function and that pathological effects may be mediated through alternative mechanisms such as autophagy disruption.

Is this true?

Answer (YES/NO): NO